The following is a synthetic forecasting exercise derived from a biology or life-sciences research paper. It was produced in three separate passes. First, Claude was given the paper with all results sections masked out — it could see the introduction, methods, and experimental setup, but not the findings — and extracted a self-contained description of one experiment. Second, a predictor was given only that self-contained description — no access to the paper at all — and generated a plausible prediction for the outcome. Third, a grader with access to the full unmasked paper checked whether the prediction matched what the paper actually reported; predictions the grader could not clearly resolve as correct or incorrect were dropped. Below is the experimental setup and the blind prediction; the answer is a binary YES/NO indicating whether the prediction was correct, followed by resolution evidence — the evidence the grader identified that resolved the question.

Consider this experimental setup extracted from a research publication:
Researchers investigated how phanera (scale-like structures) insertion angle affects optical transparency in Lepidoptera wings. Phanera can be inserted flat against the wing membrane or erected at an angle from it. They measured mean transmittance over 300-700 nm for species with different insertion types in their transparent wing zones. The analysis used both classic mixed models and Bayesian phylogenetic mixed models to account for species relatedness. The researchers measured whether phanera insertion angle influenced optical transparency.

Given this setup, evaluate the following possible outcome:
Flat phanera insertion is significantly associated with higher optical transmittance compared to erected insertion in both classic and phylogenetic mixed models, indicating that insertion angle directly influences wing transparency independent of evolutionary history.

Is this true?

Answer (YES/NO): NO